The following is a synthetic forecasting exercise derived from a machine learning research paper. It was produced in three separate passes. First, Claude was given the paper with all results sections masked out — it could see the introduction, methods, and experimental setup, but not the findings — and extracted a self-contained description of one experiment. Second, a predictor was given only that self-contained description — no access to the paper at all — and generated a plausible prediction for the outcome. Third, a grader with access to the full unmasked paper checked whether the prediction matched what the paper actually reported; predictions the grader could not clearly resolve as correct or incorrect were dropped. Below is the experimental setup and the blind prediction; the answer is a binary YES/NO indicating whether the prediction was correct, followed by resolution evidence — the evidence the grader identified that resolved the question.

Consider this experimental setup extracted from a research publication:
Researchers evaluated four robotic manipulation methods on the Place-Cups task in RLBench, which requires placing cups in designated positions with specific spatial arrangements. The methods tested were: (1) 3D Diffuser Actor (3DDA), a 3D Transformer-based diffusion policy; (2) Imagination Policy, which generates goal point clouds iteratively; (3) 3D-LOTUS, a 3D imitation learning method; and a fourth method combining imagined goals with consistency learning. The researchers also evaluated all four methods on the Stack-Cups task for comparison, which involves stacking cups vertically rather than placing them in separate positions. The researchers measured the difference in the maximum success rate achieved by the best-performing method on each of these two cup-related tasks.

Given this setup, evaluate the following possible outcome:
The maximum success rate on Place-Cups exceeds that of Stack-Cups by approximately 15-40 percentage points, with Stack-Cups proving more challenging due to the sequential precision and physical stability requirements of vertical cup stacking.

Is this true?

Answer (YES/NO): NO